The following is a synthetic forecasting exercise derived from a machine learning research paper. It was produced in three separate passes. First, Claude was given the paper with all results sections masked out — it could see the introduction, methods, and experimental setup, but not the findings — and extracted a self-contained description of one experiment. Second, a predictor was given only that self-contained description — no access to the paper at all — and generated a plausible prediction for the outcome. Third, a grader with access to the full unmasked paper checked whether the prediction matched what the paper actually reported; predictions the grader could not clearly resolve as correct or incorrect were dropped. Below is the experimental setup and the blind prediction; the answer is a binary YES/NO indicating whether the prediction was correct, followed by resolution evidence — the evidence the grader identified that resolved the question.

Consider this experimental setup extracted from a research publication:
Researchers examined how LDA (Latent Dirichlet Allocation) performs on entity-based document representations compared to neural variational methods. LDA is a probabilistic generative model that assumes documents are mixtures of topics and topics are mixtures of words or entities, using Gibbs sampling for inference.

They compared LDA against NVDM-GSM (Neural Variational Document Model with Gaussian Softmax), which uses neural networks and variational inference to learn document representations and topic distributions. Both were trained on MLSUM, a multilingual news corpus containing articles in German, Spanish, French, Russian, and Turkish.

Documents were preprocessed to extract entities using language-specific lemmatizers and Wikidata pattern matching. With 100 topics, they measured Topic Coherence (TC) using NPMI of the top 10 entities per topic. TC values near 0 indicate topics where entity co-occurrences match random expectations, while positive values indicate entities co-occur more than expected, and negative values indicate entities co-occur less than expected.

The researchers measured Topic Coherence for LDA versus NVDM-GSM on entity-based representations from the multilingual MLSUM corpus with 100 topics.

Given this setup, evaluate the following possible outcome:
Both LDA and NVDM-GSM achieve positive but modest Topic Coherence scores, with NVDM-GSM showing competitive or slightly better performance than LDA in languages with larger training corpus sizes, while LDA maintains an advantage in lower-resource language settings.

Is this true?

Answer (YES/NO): NO